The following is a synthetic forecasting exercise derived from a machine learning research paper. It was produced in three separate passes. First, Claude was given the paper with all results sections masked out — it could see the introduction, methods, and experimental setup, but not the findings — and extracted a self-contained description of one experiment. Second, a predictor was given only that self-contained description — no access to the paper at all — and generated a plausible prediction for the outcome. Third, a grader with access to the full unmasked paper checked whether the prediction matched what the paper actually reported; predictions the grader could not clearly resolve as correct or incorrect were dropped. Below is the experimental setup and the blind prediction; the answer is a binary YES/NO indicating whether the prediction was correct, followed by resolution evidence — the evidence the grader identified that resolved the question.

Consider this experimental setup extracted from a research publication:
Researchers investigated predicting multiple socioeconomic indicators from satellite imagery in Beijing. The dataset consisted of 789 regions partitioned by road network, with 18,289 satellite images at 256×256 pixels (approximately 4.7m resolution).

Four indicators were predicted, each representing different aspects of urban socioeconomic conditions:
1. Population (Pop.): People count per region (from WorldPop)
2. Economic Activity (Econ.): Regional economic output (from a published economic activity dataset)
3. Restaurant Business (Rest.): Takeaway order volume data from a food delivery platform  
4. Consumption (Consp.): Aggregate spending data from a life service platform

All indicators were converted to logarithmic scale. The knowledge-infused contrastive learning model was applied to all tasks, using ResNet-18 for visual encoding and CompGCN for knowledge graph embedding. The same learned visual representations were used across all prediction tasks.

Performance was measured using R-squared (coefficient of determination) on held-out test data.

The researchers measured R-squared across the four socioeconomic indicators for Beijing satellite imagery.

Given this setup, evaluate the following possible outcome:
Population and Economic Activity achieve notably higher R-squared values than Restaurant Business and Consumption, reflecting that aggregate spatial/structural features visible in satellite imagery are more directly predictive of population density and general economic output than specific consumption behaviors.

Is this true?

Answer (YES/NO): NO